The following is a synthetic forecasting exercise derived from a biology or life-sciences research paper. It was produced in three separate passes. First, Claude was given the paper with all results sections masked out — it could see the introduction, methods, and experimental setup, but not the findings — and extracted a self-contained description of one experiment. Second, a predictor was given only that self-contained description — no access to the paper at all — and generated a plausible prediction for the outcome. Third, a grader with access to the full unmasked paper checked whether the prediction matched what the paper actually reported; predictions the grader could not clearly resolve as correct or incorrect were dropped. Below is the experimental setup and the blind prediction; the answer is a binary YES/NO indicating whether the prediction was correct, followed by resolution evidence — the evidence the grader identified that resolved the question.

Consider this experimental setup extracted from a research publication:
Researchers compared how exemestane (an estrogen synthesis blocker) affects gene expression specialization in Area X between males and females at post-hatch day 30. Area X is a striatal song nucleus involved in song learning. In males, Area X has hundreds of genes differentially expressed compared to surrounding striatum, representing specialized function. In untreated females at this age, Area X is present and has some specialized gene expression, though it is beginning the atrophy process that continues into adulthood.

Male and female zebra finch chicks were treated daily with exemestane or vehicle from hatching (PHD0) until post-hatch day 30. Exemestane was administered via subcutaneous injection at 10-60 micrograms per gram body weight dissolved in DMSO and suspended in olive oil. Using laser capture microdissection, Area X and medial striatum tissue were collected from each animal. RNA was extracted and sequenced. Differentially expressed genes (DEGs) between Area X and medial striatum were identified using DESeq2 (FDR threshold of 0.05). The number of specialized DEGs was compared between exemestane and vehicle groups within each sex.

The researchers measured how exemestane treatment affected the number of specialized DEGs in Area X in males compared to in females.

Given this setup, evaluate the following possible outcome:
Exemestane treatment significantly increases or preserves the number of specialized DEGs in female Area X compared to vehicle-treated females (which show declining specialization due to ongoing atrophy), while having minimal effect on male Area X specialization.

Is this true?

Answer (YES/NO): NO